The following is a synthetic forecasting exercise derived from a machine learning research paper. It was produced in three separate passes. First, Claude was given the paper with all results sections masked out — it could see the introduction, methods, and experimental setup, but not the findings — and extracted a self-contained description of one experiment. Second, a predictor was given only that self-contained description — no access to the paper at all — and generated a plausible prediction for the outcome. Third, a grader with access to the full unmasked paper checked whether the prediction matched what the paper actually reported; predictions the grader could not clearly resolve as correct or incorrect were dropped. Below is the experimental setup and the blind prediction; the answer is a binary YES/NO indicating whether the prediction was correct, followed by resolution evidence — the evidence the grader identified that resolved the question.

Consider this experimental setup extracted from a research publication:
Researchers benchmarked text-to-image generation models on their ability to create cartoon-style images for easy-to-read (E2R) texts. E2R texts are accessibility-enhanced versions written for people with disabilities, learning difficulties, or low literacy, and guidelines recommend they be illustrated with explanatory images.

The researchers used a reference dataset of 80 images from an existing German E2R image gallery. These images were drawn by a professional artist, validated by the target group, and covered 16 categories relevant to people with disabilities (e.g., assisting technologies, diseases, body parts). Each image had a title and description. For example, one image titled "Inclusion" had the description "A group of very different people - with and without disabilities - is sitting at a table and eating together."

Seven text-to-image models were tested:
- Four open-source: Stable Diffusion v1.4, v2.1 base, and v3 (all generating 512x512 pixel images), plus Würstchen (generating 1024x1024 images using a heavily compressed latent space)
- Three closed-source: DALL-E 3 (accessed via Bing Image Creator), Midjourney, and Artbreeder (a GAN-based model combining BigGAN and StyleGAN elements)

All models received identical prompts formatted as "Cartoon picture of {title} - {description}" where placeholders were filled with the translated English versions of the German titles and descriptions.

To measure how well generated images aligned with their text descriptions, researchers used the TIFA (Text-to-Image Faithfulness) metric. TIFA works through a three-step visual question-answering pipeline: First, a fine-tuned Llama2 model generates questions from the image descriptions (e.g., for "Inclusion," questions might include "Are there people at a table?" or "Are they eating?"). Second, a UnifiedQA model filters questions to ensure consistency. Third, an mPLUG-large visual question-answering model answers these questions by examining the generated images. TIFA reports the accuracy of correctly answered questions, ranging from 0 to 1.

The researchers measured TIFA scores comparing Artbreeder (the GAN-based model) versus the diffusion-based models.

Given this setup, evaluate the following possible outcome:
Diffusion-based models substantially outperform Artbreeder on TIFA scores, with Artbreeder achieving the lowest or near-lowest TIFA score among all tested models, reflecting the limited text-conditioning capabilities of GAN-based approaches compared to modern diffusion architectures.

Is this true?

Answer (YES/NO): NO